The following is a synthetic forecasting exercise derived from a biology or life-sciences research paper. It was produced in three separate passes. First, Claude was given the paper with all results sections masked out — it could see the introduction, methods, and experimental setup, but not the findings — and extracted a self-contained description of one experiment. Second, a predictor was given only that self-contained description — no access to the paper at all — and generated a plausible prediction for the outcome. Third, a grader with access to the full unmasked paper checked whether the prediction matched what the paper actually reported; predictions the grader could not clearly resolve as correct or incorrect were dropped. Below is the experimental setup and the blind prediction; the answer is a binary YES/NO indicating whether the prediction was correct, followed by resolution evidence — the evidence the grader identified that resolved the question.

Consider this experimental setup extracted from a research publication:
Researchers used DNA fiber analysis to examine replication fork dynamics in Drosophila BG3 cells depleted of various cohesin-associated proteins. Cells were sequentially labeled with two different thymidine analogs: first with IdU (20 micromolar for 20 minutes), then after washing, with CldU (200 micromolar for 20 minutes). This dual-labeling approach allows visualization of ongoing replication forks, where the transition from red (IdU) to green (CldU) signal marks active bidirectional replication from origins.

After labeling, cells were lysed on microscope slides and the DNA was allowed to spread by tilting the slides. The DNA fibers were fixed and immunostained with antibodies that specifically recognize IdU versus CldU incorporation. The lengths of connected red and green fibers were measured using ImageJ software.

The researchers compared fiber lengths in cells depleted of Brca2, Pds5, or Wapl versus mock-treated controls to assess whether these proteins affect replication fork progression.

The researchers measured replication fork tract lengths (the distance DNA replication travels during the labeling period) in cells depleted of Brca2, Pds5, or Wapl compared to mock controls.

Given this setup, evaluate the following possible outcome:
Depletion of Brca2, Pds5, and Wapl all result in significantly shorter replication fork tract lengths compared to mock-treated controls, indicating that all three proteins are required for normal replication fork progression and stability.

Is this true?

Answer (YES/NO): NO